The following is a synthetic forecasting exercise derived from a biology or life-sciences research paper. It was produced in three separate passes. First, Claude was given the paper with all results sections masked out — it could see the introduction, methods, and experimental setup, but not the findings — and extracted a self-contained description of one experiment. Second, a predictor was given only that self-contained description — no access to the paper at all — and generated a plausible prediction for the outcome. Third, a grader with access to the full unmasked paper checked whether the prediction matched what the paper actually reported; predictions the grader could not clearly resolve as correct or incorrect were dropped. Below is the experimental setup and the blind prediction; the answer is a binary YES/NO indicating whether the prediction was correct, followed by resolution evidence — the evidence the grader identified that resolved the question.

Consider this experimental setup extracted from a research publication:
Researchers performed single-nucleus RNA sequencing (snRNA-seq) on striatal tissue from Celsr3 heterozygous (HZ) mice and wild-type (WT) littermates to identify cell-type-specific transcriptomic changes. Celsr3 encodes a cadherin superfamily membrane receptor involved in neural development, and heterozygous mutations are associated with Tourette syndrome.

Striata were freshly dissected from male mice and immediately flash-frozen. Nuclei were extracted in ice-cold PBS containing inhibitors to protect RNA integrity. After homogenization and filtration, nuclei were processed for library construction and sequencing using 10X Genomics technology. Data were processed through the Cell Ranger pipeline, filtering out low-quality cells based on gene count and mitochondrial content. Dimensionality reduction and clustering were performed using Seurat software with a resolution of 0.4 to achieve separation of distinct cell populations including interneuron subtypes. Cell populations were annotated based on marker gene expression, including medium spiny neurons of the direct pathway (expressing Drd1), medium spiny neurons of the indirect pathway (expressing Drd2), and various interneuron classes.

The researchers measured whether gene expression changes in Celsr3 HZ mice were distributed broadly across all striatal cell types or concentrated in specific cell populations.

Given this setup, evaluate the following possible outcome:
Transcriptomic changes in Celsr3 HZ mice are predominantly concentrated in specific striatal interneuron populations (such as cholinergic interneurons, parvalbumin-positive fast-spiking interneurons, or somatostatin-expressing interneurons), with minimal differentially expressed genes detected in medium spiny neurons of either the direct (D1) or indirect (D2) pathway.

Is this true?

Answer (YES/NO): NO